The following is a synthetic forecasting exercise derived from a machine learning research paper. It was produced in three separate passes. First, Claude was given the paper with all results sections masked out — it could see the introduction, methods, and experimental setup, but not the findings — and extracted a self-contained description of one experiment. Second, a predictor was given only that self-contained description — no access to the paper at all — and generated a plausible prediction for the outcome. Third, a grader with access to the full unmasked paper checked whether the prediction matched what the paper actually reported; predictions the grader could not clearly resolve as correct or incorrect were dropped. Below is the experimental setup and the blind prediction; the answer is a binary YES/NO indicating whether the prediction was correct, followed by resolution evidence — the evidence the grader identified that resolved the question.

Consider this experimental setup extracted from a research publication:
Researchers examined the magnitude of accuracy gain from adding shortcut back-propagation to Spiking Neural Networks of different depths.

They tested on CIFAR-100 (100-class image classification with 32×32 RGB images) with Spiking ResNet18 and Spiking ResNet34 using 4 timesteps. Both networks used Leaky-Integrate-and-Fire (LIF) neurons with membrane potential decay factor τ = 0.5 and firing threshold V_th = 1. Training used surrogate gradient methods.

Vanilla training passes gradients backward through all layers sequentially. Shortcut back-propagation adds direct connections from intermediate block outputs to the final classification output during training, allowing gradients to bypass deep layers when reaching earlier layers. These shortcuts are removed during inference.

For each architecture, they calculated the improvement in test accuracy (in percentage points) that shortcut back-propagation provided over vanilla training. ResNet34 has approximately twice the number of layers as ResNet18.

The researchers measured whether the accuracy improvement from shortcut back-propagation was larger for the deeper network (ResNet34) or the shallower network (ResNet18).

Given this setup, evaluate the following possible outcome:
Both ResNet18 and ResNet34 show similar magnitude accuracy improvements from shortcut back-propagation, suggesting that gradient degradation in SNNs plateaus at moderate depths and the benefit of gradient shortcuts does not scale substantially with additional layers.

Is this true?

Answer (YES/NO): NO